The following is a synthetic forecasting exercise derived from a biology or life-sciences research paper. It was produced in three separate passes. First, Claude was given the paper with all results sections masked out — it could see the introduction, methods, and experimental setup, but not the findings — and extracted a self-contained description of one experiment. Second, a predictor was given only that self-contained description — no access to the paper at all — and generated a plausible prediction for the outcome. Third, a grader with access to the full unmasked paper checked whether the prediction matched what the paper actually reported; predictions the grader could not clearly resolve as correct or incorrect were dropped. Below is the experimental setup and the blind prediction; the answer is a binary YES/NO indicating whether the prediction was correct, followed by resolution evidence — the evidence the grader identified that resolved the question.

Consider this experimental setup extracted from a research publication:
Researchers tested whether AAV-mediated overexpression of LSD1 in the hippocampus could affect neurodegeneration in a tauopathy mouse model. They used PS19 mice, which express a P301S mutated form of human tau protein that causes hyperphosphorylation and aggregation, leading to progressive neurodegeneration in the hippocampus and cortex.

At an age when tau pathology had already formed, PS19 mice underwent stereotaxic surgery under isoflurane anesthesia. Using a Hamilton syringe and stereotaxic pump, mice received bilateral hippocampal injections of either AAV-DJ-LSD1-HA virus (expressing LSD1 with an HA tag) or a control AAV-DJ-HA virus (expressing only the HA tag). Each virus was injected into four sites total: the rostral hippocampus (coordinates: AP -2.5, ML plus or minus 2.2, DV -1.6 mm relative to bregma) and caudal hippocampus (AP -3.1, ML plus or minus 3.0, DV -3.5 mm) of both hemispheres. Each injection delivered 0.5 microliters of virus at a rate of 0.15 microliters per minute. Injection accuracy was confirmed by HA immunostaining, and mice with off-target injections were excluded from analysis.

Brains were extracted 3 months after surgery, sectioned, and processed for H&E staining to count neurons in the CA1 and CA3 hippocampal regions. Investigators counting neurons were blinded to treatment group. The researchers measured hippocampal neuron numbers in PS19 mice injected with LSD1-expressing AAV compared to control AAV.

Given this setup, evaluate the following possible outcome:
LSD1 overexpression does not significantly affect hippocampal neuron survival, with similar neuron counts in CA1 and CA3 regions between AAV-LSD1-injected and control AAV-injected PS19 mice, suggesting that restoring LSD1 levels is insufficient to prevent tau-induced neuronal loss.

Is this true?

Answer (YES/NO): NO